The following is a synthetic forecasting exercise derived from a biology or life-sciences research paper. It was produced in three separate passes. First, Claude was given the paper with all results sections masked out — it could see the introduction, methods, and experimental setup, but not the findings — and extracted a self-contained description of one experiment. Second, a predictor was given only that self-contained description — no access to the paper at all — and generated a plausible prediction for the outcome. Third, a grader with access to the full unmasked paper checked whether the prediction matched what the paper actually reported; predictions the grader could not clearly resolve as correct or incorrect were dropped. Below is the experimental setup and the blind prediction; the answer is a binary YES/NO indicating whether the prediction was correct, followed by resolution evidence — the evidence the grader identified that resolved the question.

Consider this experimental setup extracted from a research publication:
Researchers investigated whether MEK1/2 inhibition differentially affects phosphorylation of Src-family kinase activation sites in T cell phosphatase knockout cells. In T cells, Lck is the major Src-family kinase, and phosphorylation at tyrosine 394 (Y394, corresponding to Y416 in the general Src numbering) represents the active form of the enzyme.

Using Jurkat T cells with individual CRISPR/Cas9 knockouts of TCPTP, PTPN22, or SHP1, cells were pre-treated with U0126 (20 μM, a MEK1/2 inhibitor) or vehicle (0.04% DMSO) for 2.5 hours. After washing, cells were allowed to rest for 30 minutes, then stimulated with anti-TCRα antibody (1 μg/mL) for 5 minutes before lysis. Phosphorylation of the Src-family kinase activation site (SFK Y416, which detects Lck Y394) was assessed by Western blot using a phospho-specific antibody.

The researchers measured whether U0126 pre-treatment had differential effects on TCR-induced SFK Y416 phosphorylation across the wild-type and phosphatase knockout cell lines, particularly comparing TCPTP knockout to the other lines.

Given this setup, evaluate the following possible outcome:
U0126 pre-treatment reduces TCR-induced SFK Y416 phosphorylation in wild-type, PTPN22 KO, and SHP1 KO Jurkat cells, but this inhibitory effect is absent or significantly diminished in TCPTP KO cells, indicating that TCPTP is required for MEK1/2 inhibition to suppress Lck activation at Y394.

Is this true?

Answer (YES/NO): NO